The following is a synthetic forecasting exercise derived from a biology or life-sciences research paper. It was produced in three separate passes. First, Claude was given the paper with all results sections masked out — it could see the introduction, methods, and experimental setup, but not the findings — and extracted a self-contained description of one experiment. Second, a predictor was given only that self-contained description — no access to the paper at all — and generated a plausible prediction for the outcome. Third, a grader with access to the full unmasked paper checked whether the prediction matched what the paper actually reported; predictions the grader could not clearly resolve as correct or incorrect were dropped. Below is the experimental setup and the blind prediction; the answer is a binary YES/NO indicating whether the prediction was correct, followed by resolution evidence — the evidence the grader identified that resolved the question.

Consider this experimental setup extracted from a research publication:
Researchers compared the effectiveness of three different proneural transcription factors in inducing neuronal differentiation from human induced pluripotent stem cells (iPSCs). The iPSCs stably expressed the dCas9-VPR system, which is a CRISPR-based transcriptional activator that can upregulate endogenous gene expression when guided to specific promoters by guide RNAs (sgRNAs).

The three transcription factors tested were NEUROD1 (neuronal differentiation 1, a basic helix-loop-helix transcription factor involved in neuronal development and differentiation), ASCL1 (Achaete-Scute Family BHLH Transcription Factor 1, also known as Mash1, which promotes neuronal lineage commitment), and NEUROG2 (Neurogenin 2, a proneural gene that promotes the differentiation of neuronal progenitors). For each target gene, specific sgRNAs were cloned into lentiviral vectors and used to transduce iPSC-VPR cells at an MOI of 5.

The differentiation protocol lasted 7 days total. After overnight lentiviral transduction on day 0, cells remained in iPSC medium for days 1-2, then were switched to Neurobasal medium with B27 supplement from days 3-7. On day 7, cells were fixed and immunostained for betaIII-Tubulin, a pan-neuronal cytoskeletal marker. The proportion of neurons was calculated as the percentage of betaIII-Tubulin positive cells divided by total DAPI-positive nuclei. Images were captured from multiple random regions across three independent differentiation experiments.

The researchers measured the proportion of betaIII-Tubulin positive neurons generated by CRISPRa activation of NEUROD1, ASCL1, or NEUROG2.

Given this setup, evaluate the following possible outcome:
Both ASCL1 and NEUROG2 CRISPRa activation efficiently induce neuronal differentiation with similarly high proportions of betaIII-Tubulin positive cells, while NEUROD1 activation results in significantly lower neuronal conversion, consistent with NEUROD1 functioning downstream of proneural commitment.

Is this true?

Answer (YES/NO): NO